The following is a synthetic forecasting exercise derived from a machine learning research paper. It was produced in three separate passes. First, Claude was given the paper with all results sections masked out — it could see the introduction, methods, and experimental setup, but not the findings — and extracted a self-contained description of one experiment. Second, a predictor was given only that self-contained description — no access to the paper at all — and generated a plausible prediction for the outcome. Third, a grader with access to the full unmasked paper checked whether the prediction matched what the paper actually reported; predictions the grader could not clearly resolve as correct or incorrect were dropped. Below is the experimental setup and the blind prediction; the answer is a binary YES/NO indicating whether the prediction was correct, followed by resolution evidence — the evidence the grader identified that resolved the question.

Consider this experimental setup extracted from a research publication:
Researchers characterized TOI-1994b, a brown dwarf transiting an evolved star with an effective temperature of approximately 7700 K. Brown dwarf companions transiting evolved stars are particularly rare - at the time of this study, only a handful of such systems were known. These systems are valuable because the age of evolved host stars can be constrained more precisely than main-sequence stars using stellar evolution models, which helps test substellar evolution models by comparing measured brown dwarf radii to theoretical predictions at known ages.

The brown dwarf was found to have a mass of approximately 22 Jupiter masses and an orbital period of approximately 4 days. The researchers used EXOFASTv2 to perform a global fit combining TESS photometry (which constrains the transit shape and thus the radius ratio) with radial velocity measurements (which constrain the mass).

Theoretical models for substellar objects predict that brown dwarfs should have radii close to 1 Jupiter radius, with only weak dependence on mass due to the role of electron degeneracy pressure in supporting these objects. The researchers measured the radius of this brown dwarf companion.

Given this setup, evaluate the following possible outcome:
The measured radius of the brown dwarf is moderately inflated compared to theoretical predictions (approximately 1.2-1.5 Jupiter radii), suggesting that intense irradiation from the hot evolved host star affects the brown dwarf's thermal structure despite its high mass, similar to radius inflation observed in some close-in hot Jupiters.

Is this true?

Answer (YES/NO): YES